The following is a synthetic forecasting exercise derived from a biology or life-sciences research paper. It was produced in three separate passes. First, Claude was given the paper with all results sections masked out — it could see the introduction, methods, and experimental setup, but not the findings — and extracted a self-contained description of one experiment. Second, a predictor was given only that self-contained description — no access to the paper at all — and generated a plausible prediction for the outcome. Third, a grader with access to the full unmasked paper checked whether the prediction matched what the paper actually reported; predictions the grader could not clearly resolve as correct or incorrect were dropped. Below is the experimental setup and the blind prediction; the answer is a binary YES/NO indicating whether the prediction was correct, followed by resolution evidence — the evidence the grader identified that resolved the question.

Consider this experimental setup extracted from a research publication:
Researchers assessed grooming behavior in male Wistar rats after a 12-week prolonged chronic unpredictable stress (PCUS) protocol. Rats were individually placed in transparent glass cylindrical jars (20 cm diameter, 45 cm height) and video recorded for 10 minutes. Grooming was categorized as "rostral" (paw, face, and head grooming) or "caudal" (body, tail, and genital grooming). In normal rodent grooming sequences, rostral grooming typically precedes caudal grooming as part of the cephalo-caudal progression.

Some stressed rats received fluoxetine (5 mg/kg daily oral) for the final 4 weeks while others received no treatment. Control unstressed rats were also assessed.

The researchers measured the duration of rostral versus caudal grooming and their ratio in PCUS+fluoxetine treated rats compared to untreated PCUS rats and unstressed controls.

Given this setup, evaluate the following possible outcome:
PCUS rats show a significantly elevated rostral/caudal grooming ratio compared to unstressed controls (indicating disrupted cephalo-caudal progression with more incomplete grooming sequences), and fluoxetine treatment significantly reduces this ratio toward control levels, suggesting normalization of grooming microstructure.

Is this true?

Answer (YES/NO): NO